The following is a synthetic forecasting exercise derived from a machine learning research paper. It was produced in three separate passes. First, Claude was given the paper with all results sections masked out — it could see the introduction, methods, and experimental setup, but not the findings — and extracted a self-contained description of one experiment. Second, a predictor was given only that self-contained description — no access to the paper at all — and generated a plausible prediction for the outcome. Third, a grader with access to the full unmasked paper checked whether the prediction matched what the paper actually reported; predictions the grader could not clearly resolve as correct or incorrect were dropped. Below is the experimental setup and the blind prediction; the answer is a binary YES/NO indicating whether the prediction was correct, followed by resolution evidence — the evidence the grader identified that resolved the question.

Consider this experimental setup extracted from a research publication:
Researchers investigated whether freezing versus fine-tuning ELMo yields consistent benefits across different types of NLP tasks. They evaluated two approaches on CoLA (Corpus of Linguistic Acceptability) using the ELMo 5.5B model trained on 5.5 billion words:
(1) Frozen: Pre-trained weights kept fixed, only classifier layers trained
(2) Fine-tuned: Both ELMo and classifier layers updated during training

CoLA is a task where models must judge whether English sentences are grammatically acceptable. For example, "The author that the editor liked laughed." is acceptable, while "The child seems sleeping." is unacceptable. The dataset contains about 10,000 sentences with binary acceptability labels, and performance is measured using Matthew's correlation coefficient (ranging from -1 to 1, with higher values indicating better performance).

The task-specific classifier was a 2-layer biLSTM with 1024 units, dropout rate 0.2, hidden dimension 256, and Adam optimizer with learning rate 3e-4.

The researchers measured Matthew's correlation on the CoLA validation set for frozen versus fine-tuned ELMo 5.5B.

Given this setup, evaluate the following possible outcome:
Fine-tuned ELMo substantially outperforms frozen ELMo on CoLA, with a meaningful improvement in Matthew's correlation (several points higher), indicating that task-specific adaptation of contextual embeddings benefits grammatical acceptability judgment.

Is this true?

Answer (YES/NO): NO